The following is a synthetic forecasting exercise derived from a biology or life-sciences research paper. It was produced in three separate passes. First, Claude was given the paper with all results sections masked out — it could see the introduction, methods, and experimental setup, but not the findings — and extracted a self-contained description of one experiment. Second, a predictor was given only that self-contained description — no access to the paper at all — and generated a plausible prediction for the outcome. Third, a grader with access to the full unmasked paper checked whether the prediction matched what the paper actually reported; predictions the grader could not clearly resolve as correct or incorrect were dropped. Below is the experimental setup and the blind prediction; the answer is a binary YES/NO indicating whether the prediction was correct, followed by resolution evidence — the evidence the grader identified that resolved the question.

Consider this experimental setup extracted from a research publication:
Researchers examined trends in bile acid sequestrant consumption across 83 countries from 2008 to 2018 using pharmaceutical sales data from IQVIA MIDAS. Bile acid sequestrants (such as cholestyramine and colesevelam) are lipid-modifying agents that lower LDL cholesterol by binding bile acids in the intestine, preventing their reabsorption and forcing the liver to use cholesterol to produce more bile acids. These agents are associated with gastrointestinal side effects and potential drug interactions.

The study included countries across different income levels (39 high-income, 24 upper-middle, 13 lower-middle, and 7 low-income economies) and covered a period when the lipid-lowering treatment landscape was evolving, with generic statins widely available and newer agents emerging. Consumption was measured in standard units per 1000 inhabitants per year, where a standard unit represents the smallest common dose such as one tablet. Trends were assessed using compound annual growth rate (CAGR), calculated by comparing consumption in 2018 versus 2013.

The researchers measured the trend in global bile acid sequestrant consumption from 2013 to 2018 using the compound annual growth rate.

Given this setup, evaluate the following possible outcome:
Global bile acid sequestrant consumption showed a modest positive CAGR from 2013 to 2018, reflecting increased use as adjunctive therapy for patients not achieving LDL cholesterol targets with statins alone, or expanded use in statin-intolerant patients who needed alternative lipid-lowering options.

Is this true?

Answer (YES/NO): NO